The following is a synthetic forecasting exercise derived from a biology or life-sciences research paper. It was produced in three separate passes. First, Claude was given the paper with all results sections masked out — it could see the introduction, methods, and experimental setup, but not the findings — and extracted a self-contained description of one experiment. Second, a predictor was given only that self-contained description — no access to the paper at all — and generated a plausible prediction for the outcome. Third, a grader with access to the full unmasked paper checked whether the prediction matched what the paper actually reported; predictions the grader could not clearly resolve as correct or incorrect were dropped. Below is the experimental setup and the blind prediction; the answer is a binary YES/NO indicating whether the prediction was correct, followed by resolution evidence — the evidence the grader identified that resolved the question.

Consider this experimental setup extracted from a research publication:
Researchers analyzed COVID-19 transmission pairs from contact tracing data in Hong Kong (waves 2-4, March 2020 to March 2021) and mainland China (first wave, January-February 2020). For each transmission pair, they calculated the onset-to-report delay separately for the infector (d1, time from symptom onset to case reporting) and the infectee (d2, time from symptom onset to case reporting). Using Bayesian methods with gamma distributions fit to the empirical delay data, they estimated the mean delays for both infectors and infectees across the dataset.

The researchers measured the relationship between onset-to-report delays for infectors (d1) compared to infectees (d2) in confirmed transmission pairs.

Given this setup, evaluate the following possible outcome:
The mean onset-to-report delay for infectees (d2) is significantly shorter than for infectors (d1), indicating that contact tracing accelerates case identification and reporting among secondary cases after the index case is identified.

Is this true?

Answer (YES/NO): YES